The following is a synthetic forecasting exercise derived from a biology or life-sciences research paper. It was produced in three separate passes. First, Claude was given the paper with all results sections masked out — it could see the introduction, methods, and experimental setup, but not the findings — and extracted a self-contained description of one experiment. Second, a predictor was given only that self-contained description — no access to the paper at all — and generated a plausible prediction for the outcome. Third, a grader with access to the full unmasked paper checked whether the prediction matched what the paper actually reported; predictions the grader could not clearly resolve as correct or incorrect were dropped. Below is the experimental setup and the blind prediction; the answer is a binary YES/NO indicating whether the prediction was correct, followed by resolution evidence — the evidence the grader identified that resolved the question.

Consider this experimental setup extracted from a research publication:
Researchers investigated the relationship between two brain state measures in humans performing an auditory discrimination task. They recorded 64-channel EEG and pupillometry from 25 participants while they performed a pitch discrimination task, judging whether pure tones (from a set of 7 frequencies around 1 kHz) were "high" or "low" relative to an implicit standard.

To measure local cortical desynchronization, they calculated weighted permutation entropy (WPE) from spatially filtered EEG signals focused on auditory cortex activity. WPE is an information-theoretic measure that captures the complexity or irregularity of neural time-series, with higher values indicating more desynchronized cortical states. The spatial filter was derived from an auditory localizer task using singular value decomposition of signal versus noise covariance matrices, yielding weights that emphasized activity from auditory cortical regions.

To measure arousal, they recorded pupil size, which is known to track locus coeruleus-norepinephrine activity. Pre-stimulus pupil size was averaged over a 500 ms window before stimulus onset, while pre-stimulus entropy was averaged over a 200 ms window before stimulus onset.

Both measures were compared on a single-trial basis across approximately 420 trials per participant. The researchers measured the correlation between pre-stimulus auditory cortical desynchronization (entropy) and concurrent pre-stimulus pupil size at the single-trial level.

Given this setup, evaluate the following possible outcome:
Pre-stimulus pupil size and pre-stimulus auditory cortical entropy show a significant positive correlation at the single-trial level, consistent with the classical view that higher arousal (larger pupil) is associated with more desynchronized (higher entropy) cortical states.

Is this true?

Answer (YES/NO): YES